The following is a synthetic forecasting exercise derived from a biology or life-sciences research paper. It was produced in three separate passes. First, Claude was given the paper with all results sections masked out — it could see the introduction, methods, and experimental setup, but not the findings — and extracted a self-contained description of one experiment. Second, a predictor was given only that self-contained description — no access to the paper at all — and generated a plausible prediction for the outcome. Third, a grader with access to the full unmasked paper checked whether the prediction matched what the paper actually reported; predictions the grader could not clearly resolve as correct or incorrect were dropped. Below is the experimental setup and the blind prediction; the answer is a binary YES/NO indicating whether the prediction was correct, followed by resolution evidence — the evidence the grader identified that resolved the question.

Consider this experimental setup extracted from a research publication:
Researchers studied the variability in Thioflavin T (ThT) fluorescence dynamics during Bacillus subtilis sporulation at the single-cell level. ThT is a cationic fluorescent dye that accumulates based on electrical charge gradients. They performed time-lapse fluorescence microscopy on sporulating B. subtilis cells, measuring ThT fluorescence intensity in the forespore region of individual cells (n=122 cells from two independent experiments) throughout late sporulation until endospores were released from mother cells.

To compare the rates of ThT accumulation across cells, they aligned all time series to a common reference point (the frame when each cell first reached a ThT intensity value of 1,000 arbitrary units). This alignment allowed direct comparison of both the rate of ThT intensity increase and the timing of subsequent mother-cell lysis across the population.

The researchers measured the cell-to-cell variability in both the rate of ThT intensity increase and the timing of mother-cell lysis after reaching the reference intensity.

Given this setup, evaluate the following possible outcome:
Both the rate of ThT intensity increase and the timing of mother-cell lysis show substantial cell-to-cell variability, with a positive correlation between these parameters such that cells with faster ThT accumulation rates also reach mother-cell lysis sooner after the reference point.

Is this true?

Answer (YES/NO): NO